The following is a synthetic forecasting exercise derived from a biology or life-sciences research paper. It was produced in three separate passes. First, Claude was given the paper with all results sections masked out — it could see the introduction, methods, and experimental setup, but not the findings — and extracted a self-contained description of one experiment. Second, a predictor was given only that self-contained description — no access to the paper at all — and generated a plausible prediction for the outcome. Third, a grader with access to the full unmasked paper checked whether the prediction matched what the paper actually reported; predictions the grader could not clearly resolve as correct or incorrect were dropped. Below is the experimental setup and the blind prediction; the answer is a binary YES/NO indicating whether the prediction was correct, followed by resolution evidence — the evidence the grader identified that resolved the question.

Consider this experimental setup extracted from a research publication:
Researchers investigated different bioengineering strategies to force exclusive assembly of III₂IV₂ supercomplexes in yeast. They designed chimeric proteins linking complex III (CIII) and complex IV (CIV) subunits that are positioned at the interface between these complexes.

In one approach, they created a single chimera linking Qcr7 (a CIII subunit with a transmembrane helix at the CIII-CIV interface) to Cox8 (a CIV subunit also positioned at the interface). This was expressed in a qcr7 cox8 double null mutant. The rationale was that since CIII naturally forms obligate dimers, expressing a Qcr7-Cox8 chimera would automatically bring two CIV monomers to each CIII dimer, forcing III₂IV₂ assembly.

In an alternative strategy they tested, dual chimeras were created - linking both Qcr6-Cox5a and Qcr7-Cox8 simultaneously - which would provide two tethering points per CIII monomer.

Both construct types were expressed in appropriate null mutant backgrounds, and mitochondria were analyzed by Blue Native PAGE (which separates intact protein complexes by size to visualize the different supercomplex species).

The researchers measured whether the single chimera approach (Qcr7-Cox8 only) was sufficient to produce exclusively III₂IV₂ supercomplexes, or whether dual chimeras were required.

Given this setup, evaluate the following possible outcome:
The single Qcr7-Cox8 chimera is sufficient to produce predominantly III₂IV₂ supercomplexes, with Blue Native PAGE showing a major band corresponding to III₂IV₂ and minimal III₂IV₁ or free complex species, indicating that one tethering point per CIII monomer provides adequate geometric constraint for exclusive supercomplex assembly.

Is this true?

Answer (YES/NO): YES